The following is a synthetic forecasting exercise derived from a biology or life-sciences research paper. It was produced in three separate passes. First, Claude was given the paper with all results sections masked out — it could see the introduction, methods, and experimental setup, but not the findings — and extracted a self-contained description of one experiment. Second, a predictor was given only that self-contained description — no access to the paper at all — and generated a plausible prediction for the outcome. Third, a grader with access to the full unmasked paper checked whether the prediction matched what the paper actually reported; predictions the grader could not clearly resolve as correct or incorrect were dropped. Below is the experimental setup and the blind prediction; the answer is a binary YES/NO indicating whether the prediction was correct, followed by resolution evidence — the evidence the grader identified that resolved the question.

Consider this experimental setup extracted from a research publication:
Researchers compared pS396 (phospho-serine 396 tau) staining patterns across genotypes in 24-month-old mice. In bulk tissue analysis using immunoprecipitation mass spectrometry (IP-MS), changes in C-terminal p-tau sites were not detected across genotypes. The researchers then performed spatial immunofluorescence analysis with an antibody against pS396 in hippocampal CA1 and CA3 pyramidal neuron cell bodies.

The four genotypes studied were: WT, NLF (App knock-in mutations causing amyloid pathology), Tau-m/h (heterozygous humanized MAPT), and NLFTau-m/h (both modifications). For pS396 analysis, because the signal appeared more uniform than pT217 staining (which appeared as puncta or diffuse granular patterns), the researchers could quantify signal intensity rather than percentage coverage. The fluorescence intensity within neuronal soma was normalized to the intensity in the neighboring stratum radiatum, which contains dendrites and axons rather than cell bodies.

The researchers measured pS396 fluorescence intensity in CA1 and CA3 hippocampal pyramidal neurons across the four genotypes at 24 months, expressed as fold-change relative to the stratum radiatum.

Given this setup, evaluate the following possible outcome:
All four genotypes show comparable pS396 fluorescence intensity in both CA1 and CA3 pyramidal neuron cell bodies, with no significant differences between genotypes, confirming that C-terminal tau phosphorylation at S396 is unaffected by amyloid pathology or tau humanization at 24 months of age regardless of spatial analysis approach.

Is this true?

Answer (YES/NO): NO